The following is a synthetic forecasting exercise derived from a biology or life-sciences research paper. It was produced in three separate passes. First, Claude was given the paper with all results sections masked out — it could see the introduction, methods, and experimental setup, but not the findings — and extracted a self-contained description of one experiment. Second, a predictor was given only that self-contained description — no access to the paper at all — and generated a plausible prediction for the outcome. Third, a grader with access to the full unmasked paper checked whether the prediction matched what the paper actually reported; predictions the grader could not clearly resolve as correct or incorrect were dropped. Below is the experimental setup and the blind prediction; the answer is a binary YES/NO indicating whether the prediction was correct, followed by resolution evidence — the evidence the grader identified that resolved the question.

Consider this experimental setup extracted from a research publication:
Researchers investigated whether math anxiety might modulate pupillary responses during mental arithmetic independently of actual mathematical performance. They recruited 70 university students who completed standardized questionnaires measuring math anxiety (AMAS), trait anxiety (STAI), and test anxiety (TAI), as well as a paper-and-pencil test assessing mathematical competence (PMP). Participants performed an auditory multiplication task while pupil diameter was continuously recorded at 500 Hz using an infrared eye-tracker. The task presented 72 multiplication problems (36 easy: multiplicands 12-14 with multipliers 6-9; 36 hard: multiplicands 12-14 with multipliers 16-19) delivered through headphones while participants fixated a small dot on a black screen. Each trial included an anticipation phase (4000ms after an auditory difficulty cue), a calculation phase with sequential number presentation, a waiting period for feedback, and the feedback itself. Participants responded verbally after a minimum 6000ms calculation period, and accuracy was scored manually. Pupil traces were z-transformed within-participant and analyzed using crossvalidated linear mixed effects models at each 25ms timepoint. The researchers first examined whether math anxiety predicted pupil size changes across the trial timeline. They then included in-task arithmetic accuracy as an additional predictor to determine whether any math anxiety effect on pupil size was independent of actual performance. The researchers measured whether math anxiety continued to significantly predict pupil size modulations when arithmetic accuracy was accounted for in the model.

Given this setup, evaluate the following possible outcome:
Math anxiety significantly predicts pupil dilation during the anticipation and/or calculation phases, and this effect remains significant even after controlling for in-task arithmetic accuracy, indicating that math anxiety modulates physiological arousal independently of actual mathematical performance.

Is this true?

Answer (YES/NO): NO